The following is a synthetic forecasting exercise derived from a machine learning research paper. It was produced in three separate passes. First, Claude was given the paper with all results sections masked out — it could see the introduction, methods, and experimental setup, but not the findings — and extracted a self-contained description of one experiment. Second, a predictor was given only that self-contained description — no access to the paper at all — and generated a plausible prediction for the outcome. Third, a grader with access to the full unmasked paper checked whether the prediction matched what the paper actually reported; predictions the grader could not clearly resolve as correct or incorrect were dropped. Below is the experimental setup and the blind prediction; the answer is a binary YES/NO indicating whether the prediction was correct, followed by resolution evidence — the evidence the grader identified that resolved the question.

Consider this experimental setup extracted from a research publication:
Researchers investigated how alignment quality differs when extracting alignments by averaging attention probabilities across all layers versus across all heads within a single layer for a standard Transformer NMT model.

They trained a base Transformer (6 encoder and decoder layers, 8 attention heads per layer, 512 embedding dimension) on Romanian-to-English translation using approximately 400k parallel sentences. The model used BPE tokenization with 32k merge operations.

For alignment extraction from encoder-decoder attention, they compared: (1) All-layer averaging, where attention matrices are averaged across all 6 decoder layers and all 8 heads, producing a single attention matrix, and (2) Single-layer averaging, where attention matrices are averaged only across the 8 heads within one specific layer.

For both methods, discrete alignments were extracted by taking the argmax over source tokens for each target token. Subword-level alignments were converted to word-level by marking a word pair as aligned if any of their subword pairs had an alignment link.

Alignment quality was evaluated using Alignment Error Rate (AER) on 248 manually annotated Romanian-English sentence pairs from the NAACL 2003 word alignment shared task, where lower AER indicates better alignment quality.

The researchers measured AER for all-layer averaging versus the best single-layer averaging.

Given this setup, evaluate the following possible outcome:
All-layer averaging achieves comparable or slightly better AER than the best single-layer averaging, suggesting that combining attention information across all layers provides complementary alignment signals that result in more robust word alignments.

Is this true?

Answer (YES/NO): NO